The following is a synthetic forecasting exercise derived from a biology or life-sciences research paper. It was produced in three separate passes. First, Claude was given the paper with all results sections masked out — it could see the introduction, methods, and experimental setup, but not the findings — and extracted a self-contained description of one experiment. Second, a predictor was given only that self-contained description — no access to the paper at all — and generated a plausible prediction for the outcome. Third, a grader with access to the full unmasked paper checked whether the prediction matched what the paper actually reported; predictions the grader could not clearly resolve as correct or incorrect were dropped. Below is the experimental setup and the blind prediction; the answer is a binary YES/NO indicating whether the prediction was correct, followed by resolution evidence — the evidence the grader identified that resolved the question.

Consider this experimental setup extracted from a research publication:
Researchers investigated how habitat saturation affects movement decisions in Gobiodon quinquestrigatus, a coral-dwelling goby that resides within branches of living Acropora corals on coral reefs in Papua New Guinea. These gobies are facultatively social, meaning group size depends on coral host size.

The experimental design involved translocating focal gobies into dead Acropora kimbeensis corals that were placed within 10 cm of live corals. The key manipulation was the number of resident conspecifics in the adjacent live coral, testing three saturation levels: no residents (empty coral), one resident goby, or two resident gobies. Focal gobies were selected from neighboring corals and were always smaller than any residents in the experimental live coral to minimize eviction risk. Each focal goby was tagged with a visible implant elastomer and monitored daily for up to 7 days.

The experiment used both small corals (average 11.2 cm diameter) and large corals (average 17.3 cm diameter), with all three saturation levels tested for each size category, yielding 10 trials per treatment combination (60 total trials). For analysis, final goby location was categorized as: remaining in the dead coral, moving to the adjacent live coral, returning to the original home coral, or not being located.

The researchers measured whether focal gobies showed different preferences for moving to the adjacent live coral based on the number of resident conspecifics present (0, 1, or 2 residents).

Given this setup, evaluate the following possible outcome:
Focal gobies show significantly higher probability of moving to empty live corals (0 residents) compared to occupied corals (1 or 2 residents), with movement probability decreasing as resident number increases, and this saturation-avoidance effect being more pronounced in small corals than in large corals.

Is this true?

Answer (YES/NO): NO